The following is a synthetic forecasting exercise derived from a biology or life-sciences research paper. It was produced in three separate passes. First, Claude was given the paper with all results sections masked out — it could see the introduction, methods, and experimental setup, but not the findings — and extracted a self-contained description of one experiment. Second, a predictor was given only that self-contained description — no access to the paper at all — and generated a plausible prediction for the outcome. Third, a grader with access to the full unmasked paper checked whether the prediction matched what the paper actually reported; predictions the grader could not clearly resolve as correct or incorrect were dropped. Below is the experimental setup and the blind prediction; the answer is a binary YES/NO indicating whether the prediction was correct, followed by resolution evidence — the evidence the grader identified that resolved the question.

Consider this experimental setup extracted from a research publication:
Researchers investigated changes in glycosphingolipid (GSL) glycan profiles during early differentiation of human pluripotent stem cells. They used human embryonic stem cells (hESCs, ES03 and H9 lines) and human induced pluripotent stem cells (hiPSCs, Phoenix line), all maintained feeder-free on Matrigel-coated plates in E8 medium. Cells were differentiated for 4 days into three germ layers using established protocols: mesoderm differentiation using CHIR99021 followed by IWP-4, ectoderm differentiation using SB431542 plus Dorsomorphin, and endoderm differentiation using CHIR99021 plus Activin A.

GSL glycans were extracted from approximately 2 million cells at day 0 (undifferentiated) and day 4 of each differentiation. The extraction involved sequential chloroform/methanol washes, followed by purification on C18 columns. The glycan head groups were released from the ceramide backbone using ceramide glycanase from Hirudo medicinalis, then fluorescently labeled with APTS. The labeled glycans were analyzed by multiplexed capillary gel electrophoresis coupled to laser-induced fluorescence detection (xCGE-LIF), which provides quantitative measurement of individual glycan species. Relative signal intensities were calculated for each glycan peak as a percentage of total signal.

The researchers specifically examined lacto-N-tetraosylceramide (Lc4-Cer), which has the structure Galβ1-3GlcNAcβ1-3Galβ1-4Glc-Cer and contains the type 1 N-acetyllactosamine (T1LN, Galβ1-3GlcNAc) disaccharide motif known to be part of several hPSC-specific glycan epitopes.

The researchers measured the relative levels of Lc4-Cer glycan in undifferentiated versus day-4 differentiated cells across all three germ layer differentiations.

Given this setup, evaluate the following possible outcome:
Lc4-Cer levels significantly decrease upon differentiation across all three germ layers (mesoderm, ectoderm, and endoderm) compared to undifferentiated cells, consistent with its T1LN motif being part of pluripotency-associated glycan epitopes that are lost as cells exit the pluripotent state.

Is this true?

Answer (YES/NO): NO